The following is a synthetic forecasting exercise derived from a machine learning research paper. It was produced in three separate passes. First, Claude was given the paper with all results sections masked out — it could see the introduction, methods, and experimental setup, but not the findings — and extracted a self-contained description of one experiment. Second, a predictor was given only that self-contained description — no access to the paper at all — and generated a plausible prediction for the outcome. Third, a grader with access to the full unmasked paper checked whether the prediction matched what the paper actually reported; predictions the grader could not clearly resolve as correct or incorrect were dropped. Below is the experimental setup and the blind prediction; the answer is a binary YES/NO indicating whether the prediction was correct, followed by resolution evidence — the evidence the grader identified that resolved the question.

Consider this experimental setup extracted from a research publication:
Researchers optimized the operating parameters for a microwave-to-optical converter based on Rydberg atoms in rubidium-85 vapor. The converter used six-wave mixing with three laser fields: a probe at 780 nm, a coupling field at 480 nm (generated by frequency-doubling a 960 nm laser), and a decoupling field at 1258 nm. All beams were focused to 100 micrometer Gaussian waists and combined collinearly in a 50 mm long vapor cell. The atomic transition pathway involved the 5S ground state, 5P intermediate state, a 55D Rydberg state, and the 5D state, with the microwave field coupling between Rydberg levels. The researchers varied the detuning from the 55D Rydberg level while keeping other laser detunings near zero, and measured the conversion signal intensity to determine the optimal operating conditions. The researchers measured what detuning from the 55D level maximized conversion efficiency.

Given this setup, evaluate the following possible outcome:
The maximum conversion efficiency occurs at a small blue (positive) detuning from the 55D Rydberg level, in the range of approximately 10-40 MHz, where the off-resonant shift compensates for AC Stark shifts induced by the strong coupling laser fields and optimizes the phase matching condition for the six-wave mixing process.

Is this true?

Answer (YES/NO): YES